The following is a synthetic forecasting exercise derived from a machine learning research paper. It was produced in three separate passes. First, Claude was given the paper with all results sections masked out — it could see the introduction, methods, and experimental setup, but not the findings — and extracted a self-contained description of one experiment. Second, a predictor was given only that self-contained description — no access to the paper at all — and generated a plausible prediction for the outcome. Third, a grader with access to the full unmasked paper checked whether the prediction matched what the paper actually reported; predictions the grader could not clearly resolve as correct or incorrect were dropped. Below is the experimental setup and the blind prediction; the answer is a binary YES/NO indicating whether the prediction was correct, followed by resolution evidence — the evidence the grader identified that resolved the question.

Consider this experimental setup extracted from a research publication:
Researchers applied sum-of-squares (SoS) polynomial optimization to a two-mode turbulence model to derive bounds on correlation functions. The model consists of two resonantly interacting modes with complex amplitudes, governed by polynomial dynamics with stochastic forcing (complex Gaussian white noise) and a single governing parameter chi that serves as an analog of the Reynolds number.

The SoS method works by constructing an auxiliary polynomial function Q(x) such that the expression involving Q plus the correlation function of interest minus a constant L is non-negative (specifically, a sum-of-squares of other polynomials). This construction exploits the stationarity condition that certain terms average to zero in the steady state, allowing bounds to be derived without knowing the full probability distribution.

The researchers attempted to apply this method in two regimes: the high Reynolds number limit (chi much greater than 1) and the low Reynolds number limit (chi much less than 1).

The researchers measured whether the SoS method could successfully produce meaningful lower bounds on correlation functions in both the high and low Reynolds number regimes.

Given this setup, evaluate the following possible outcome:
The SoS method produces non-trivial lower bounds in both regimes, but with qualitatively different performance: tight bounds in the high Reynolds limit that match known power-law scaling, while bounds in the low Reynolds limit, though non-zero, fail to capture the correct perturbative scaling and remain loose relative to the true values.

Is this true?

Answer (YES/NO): NO